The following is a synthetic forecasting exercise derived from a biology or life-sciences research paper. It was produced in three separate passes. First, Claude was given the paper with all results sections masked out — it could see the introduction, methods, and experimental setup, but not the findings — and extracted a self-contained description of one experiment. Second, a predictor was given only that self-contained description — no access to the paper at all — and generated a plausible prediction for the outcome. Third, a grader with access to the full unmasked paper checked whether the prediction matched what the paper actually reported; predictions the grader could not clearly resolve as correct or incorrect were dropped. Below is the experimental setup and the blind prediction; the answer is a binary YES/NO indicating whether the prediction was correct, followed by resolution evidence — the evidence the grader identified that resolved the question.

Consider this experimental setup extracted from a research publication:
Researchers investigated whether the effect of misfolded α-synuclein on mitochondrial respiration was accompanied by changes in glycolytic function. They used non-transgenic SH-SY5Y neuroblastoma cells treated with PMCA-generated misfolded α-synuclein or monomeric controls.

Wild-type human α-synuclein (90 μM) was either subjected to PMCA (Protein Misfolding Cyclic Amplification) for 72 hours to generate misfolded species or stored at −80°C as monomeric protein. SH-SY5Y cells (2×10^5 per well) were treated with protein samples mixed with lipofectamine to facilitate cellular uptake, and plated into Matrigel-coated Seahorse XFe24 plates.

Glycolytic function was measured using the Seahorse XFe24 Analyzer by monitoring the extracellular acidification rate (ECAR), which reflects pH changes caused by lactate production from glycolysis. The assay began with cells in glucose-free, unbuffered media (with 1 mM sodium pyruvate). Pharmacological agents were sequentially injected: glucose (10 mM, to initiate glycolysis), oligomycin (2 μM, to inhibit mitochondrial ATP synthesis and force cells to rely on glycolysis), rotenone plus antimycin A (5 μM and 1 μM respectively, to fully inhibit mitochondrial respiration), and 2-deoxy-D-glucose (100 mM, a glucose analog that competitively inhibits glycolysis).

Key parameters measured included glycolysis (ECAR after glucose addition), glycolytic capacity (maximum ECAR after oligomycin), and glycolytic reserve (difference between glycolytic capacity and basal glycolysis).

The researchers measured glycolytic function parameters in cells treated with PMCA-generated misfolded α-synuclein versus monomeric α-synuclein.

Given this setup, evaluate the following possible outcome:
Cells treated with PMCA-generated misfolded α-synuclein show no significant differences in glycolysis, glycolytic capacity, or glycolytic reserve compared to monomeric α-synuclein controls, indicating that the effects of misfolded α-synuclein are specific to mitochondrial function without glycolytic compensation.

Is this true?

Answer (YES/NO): YES